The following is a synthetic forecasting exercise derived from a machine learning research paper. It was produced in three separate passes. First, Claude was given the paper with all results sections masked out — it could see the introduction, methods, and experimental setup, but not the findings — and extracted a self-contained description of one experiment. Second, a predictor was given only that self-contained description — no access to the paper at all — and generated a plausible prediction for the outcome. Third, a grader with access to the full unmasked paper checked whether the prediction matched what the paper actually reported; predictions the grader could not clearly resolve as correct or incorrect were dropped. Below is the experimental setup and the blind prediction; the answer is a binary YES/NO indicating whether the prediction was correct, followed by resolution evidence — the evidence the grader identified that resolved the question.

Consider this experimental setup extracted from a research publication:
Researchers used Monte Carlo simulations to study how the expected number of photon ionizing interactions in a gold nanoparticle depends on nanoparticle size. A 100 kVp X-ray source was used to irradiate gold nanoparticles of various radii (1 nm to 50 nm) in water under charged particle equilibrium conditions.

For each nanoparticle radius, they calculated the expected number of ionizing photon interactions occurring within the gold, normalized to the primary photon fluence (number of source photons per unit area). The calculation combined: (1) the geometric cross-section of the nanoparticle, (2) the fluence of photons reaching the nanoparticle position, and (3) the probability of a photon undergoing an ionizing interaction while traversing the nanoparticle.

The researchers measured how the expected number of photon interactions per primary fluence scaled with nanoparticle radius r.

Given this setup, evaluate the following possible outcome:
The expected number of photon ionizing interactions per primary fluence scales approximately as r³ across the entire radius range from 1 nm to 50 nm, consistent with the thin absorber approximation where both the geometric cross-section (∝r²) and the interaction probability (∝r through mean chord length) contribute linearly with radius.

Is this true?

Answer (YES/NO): YES